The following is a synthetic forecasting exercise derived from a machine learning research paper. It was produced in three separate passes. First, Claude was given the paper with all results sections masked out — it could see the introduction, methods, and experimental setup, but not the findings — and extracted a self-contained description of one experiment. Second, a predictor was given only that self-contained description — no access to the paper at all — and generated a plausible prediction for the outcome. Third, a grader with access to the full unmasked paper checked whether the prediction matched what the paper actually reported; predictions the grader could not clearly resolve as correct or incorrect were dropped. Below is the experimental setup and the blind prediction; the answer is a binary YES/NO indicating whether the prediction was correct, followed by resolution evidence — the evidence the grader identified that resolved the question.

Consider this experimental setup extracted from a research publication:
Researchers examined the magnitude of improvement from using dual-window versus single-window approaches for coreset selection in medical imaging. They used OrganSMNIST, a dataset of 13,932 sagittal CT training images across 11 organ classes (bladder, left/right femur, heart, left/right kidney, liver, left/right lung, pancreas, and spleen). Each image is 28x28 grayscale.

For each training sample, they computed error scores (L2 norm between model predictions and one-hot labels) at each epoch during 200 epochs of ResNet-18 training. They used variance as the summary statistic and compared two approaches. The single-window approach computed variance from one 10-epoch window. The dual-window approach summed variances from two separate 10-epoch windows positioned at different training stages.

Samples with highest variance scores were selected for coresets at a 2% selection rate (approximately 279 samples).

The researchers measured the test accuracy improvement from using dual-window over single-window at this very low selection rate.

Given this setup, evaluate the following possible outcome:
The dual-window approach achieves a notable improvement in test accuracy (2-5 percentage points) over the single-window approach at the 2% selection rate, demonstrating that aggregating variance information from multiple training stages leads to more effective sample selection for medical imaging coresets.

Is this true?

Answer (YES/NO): YES